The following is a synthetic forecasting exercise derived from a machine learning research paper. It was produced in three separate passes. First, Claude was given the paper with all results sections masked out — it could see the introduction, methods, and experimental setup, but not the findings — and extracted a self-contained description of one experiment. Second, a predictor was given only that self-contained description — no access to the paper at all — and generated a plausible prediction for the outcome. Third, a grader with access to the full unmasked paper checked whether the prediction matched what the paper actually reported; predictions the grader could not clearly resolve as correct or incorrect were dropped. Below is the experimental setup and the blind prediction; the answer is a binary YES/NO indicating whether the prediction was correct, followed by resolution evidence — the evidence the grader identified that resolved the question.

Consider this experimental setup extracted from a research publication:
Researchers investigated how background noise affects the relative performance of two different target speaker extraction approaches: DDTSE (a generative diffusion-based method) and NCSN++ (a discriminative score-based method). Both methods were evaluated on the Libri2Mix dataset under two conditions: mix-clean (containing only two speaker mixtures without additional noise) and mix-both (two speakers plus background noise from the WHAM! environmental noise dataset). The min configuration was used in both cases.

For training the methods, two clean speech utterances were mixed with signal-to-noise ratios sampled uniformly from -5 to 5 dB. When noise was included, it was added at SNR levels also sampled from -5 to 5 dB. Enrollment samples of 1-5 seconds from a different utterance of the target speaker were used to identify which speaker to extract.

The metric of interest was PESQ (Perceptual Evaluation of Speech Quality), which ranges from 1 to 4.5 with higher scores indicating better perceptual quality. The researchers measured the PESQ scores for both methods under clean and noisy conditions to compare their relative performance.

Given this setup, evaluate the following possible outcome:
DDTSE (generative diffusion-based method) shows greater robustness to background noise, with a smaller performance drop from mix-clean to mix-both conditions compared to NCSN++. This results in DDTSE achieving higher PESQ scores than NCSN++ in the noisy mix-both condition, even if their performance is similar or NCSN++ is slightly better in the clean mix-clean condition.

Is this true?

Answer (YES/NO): YES